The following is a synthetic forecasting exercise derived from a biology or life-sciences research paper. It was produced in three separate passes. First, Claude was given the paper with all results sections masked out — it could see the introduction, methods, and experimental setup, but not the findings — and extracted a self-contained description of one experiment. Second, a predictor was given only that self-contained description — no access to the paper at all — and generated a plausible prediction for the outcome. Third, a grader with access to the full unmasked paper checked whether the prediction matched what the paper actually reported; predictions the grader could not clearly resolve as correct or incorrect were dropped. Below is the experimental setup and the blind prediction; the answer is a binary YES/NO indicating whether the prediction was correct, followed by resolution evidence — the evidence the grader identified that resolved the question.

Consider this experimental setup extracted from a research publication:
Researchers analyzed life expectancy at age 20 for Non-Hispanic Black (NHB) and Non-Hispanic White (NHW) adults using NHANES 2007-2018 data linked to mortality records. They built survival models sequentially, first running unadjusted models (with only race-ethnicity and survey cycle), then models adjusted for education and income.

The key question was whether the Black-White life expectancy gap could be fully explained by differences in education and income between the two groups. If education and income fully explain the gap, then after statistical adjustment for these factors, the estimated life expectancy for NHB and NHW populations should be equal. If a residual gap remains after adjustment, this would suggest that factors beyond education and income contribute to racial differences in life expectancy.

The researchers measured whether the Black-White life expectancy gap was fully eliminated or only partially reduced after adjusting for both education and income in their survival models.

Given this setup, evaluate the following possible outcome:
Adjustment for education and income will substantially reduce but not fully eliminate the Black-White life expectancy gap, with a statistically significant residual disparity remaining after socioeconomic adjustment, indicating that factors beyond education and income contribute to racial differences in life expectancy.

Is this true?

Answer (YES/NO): NO